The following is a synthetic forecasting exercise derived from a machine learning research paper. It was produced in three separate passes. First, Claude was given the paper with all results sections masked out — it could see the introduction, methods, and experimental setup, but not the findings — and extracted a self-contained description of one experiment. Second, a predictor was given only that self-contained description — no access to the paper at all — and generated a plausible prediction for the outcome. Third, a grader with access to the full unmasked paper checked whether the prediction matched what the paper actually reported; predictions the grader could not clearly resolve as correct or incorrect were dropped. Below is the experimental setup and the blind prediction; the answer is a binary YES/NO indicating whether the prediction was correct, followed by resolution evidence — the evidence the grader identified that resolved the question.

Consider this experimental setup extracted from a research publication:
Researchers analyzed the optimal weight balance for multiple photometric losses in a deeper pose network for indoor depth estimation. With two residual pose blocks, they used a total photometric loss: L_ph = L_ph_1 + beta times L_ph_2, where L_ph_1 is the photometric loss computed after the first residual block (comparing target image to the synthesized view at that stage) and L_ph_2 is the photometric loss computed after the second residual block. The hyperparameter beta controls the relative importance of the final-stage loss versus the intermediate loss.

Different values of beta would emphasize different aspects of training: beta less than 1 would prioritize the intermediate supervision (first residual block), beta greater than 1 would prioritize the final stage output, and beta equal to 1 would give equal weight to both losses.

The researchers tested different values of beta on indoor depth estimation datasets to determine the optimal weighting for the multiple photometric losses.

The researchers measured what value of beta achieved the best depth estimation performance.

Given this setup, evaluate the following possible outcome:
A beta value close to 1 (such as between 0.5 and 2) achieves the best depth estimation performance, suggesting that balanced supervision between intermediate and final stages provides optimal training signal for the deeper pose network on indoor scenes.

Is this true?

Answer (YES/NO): YES